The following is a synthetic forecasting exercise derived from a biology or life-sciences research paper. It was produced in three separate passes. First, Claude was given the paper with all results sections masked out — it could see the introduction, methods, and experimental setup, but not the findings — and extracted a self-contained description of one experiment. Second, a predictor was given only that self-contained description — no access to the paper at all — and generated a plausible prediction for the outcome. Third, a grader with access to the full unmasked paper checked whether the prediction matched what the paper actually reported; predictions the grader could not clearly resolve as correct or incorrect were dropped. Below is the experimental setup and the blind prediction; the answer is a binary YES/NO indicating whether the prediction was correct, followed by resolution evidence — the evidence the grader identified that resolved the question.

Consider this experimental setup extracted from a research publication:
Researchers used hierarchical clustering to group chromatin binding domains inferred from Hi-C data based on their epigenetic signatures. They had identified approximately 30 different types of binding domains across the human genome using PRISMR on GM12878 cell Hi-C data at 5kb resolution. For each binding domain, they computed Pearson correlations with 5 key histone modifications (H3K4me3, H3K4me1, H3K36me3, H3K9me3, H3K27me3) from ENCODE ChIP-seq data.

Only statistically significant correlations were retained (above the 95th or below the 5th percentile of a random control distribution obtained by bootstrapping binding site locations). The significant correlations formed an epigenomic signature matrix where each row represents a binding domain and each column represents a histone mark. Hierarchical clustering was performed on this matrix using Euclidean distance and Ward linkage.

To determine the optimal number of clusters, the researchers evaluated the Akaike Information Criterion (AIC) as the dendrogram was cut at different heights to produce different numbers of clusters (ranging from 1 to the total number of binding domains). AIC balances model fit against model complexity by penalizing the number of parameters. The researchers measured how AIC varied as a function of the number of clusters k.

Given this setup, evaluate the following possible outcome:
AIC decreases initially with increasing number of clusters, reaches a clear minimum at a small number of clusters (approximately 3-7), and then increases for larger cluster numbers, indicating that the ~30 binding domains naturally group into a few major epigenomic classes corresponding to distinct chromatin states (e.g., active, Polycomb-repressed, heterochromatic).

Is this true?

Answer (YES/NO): NO